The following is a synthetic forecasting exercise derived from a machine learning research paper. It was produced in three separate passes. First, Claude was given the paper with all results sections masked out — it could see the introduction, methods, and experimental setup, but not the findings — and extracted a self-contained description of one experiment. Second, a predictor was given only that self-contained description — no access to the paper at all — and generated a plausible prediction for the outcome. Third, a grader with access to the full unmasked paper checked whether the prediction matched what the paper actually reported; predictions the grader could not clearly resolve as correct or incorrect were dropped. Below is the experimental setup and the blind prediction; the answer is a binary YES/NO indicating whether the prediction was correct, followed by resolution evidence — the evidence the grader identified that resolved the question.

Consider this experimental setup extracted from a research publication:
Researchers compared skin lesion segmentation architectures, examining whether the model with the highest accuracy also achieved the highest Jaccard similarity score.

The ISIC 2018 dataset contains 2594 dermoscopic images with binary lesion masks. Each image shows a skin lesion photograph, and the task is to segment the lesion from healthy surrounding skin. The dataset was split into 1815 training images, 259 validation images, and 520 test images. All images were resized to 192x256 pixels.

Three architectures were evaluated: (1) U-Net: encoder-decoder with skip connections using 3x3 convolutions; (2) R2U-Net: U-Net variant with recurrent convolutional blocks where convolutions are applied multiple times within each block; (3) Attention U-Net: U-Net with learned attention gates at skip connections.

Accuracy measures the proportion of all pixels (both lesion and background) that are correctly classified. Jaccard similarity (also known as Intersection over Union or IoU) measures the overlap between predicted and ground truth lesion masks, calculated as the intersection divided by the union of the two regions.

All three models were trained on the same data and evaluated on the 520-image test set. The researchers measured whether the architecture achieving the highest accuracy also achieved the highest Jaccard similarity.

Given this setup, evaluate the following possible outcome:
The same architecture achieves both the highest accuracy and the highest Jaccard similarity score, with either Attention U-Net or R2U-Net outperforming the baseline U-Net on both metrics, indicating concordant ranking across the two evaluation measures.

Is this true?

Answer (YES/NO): YES